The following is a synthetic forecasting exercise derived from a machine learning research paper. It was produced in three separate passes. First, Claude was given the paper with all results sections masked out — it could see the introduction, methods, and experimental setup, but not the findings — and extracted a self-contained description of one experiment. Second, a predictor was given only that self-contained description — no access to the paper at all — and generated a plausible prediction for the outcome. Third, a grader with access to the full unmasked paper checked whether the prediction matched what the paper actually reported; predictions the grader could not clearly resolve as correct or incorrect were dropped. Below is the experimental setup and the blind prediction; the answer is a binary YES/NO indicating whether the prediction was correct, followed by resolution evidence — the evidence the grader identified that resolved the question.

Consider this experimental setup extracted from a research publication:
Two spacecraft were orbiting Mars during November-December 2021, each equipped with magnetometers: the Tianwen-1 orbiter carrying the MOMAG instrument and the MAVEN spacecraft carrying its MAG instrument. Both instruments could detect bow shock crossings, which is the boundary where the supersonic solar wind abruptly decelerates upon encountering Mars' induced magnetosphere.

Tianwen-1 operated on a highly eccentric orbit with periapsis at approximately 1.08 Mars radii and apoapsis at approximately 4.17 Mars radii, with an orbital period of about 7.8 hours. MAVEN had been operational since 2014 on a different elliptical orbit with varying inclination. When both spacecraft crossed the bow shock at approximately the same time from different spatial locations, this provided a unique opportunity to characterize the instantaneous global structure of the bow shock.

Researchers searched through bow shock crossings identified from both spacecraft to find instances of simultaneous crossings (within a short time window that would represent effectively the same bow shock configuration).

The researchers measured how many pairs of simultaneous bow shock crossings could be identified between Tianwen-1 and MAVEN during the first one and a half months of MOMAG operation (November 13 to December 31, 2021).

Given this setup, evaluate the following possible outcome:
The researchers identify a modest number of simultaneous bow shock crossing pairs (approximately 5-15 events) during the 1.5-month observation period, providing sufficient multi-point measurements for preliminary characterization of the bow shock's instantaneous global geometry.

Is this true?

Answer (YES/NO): YES